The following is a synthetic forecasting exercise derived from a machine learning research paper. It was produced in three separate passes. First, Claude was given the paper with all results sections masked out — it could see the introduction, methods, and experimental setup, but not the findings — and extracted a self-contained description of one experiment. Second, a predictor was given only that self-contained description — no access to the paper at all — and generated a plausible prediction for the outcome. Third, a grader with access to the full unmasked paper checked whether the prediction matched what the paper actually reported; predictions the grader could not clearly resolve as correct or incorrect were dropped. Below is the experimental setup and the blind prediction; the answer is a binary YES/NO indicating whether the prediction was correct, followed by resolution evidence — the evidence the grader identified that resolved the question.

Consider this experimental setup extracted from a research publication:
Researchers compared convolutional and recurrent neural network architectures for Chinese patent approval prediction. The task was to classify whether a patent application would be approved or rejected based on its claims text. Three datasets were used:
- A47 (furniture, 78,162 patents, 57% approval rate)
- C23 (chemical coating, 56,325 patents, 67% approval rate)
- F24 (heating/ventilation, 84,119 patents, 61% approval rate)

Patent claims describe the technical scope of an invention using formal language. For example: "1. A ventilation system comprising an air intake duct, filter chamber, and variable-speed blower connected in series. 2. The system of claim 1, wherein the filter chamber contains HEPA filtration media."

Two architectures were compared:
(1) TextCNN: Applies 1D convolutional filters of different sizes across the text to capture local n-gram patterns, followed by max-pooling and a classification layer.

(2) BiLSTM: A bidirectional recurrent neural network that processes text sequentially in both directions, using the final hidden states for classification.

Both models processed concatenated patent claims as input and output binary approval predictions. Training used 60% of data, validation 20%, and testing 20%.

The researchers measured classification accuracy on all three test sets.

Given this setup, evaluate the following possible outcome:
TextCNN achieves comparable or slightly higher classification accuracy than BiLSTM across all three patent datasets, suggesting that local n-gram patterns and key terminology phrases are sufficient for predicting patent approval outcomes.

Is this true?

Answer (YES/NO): NO